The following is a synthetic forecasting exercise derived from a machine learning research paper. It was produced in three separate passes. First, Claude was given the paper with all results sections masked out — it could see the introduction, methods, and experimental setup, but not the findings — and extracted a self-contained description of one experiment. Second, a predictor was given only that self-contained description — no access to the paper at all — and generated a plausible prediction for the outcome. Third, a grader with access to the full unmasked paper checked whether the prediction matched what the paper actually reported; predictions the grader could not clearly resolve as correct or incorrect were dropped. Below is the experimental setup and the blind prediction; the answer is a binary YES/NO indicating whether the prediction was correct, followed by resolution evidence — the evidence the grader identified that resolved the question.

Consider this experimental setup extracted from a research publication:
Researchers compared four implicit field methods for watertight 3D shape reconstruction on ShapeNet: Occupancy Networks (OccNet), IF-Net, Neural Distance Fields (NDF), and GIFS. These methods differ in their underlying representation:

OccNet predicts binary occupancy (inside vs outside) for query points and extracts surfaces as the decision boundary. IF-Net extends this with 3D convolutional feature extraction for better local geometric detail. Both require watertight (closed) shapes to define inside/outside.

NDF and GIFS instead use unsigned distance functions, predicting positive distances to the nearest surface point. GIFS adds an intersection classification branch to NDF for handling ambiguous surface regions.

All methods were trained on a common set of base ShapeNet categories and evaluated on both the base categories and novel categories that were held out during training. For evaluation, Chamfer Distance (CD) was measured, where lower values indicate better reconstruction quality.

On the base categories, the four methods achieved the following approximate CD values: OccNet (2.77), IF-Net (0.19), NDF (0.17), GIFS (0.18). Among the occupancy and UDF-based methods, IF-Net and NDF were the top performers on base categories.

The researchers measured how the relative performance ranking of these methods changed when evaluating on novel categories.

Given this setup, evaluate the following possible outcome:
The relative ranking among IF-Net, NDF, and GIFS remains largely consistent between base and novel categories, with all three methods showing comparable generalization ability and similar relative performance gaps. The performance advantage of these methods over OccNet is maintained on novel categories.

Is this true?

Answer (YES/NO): NO